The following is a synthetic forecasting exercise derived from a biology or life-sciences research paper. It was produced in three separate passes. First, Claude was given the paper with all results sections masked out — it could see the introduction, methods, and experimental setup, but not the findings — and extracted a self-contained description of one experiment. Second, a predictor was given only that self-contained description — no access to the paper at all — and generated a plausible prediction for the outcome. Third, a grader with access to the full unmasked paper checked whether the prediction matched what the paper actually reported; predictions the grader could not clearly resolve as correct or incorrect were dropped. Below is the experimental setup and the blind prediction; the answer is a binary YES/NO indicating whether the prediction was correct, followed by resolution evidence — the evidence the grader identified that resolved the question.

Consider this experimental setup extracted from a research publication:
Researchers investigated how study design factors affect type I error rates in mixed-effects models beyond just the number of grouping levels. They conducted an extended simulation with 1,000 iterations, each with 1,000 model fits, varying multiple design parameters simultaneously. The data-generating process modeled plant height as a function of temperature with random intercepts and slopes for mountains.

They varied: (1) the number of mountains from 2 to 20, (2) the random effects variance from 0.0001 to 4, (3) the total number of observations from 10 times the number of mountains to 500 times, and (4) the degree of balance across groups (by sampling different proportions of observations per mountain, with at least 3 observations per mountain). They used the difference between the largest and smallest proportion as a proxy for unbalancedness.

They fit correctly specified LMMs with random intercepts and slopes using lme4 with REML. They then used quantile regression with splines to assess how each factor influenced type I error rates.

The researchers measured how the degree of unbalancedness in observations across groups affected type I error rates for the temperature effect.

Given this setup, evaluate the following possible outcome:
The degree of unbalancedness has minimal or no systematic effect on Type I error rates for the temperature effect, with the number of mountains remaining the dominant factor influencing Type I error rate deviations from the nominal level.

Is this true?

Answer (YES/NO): YES